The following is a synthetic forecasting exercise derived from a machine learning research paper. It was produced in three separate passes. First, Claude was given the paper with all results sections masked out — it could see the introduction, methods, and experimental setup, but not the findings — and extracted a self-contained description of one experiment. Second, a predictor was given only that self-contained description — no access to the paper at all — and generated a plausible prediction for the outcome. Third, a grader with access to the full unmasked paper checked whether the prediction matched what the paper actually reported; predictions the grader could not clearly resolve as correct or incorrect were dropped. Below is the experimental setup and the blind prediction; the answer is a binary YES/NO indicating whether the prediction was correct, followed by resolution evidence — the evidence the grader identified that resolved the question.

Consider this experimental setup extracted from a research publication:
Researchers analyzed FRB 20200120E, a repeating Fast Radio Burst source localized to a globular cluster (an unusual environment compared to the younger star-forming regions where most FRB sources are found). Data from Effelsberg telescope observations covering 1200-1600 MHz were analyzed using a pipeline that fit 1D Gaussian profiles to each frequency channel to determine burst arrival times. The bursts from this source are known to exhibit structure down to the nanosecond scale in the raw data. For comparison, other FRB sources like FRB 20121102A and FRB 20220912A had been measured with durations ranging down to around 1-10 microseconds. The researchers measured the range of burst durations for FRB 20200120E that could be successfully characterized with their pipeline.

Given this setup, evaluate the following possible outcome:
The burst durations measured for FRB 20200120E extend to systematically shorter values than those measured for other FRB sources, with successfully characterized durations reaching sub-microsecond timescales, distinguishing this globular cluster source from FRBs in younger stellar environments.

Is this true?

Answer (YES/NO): NO